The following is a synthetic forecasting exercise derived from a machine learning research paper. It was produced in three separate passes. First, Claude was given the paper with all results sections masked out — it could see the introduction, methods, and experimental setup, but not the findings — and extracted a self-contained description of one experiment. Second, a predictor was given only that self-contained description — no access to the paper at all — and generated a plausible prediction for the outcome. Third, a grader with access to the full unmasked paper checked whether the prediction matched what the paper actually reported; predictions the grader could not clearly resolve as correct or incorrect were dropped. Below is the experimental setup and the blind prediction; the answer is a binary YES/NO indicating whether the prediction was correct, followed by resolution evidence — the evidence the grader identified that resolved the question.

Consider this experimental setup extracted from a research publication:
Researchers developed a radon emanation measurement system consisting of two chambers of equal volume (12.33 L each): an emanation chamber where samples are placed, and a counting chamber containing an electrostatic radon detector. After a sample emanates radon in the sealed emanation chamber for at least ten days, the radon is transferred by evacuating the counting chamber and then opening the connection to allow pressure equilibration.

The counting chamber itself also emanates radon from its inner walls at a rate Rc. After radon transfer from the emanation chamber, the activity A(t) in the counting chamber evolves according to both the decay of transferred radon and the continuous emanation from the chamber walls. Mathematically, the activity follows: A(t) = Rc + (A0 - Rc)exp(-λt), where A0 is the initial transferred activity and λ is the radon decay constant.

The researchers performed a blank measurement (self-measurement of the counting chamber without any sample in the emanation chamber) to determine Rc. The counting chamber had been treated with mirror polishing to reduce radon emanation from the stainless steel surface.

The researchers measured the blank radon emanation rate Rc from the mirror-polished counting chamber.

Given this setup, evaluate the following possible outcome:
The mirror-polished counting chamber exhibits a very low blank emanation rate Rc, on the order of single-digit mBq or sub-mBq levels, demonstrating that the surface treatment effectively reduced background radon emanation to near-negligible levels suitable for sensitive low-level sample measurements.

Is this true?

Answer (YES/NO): YES